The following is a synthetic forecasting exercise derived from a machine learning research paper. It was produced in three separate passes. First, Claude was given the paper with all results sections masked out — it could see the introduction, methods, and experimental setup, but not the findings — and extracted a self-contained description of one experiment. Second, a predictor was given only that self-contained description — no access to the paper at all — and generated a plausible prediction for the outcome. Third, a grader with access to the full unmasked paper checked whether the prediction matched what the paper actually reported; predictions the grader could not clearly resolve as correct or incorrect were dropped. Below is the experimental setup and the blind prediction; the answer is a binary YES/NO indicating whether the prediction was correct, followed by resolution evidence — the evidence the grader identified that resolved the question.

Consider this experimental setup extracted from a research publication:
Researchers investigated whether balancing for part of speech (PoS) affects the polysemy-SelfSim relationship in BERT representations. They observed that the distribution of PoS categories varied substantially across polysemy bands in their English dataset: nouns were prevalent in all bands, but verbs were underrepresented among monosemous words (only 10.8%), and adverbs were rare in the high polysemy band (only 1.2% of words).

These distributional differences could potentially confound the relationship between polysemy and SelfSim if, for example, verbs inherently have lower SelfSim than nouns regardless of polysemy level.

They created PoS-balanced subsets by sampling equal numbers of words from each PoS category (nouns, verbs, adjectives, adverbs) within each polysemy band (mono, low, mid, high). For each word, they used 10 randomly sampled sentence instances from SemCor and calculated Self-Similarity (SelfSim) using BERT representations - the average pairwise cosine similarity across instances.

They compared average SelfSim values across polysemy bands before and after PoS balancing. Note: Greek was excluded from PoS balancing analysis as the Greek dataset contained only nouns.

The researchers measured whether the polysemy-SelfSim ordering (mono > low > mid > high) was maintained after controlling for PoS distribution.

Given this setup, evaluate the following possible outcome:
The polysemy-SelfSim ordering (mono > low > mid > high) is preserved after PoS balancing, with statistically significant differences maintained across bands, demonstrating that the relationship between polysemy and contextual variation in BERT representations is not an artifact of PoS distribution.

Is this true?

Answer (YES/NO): YES